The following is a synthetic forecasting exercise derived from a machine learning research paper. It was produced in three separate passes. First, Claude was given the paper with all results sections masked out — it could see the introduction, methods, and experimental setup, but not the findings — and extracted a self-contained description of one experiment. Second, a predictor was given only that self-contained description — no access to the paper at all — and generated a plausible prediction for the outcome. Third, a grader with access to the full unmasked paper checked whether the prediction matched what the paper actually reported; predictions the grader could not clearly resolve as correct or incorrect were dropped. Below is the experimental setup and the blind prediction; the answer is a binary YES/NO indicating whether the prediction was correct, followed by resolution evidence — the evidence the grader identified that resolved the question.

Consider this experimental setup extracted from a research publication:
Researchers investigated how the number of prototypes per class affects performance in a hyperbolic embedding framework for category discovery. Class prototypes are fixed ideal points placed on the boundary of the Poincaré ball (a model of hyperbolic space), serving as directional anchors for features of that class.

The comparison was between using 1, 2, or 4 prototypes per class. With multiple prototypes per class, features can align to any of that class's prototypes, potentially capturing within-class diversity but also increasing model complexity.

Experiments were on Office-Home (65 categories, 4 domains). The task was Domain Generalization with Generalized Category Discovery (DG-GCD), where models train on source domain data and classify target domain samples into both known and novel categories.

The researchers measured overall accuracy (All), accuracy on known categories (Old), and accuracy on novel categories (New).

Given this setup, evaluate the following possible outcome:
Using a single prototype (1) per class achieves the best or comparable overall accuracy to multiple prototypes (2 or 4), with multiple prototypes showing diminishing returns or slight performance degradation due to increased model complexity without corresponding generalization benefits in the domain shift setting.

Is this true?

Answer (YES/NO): YES